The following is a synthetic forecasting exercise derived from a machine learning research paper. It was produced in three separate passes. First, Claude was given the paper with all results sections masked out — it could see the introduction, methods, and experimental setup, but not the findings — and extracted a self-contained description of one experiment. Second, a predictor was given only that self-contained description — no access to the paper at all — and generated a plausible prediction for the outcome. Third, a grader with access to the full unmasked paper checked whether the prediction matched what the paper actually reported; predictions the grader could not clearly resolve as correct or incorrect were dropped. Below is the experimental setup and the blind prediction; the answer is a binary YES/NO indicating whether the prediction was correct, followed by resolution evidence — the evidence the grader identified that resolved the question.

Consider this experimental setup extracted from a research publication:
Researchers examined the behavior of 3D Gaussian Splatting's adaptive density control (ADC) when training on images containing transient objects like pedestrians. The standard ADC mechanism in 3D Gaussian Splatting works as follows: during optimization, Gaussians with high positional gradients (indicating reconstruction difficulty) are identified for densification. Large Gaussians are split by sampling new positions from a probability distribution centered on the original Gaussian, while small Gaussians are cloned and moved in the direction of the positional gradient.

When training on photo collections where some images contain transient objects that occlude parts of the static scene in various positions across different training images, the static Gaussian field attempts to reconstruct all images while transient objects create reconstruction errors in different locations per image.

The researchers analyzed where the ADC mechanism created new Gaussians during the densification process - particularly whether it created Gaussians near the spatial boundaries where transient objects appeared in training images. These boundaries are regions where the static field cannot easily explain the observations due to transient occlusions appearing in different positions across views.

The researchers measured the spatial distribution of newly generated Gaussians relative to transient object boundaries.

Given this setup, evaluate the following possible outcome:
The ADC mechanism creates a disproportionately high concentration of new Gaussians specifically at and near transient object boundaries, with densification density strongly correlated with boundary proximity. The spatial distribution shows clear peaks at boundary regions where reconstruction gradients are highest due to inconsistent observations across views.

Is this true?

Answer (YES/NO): NO